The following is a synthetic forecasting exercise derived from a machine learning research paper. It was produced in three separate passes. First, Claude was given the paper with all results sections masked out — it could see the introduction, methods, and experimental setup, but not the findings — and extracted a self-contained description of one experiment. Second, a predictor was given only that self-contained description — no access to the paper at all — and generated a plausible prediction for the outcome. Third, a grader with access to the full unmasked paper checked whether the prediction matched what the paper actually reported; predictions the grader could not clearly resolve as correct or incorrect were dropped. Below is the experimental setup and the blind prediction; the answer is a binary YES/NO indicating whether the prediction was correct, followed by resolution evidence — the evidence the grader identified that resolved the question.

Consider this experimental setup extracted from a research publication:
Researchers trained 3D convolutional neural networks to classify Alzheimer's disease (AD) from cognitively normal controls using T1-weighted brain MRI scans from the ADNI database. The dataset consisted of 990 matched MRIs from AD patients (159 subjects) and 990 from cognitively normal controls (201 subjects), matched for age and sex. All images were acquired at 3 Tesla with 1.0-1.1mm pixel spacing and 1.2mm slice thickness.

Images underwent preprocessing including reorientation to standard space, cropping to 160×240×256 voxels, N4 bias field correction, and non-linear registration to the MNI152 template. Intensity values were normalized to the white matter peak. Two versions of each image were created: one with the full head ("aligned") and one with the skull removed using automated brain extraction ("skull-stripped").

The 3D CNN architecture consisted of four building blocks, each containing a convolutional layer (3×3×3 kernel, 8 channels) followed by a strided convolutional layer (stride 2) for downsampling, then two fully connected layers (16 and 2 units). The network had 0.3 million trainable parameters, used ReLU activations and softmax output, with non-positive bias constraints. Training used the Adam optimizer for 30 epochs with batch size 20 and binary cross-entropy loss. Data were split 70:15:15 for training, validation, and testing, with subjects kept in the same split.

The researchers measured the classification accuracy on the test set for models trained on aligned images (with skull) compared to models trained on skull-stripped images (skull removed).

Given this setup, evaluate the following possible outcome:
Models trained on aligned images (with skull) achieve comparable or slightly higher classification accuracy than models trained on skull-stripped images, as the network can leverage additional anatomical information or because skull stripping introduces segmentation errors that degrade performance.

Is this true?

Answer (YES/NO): NO